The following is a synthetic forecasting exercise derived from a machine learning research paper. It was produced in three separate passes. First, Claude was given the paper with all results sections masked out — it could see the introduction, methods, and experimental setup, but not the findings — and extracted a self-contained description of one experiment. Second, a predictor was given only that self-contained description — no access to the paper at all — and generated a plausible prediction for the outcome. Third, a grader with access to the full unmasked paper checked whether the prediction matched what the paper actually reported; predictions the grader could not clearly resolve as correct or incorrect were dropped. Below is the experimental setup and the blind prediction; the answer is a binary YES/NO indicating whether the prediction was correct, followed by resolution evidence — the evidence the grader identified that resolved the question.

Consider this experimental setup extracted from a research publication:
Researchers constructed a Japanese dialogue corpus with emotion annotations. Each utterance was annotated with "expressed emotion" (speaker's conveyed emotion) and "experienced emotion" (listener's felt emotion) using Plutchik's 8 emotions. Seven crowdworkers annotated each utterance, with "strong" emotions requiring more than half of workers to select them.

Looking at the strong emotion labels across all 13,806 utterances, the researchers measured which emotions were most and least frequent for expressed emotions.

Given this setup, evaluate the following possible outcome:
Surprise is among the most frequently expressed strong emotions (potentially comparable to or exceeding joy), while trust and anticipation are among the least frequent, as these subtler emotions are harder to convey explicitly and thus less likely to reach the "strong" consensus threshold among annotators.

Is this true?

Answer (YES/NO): NO